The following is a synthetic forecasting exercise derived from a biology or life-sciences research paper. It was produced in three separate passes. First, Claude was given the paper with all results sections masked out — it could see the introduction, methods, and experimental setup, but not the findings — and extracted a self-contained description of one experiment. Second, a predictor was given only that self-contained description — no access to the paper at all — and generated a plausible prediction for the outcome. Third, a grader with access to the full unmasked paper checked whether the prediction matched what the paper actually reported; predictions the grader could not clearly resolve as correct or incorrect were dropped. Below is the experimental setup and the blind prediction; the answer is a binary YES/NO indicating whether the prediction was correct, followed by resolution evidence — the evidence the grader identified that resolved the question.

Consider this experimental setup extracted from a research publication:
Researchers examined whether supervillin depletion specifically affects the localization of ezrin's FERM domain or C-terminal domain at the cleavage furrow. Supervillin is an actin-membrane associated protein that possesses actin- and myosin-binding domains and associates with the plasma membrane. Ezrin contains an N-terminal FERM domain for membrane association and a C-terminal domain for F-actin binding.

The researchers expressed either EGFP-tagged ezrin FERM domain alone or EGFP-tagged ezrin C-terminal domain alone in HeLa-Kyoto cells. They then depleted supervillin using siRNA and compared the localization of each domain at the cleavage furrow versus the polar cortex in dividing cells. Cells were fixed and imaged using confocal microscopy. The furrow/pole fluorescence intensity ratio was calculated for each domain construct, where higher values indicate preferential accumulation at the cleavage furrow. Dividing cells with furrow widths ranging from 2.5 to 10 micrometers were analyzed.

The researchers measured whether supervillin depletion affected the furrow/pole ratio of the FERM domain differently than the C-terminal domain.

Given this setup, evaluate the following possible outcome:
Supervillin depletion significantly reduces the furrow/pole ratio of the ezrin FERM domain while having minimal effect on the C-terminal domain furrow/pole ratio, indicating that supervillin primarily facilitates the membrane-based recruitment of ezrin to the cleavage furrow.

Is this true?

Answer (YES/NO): NO